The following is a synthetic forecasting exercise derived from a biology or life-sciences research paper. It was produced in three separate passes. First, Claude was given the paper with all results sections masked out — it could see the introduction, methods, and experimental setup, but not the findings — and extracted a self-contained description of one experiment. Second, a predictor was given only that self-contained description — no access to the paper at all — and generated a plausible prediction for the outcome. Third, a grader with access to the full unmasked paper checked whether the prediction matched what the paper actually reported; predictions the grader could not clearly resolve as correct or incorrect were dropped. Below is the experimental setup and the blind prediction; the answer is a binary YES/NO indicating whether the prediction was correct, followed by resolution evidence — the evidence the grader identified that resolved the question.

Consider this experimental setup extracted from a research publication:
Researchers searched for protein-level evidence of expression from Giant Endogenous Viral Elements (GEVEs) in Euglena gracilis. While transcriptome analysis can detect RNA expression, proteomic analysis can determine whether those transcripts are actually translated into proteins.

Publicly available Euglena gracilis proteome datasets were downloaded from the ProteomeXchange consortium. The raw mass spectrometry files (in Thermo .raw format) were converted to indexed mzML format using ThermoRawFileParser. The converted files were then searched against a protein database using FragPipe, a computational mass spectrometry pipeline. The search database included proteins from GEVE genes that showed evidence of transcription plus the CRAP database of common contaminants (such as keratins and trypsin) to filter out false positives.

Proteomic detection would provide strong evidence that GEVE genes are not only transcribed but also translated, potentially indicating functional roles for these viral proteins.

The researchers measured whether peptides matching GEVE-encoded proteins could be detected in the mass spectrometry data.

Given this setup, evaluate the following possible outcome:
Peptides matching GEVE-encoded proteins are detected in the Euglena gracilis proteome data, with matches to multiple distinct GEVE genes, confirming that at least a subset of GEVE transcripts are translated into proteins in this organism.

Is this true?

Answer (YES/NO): YES